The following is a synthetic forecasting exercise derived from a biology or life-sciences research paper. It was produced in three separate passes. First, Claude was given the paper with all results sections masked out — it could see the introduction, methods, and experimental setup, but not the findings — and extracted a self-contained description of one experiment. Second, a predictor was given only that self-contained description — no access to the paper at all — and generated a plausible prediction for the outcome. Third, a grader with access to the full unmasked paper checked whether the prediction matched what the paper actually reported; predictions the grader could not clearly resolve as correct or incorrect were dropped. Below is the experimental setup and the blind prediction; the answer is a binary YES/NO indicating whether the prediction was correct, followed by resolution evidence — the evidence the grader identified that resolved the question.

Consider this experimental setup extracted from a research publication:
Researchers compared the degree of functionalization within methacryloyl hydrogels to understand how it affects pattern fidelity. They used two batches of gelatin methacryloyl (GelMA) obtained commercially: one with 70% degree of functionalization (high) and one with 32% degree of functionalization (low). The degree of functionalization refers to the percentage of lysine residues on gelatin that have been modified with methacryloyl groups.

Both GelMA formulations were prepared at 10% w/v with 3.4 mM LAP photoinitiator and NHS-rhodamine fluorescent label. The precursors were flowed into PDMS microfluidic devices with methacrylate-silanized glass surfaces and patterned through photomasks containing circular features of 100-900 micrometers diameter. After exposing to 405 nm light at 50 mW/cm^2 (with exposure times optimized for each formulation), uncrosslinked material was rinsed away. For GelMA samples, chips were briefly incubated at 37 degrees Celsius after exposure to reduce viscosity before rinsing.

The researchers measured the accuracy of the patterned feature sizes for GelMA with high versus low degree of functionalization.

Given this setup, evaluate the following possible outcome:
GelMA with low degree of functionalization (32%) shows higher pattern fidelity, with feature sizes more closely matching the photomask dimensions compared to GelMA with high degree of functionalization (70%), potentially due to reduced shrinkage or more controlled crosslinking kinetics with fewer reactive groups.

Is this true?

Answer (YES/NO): NO